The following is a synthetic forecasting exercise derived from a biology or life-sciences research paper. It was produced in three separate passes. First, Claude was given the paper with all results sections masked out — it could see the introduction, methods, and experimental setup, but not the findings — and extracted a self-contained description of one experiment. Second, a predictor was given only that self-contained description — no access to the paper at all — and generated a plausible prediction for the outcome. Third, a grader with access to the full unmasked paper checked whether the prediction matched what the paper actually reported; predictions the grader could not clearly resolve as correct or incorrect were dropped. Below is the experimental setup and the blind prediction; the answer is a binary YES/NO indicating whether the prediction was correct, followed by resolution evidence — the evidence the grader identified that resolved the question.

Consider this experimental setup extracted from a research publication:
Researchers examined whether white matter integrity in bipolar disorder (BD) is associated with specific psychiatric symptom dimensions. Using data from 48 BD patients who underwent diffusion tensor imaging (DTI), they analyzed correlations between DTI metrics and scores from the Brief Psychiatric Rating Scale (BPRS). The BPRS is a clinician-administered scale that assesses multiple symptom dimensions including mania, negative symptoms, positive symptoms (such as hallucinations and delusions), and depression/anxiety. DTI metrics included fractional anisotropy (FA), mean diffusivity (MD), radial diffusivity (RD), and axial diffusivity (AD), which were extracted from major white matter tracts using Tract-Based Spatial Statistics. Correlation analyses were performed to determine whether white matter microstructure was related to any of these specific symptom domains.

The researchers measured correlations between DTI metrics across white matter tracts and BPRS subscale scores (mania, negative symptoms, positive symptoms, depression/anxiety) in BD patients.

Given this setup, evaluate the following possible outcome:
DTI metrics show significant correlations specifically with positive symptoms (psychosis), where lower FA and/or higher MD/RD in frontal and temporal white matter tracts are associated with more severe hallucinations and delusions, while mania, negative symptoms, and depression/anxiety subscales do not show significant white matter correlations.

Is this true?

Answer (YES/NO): NO